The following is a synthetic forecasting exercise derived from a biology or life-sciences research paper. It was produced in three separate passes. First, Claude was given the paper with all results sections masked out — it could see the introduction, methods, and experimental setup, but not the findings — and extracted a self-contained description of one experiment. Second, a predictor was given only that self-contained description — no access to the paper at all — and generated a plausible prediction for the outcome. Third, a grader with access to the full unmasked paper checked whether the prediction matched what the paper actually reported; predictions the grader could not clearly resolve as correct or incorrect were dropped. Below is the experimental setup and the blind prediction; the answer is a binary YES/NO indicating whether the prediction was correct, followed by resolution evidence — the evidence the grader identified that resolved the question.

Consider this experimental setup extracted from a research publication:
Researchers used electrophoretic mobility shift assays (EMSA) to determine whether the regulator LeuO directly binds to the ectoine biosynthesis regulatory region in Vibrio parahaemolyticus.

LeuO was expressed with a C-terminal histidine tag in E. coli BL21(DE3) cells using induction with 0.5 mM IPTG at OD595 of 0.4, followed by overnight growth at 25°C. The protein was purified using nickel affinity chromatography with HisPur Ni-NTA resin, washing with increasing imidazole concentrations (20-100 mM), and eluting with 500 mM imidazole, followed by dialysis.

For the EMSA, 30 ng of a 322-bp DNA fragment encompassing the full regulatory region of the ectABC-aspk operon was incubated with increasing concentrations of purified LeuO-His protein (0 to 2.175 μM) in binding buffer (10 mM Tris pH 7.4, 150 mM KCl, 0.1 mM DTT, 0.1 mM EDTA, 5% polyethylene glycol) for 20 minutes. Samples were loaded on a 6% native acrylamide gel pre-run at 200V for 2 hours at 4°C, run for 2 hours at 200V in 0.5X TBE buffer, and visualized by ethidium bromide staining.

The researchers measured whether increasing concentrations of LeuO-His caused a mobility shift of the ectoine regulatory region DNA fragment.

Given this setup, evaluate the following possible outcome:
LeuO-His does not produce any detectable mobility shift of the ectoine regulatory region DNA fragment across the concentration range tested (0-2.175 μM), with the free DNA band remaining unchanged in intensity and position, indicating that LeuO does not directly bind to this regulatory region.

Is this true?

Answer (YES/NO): NO